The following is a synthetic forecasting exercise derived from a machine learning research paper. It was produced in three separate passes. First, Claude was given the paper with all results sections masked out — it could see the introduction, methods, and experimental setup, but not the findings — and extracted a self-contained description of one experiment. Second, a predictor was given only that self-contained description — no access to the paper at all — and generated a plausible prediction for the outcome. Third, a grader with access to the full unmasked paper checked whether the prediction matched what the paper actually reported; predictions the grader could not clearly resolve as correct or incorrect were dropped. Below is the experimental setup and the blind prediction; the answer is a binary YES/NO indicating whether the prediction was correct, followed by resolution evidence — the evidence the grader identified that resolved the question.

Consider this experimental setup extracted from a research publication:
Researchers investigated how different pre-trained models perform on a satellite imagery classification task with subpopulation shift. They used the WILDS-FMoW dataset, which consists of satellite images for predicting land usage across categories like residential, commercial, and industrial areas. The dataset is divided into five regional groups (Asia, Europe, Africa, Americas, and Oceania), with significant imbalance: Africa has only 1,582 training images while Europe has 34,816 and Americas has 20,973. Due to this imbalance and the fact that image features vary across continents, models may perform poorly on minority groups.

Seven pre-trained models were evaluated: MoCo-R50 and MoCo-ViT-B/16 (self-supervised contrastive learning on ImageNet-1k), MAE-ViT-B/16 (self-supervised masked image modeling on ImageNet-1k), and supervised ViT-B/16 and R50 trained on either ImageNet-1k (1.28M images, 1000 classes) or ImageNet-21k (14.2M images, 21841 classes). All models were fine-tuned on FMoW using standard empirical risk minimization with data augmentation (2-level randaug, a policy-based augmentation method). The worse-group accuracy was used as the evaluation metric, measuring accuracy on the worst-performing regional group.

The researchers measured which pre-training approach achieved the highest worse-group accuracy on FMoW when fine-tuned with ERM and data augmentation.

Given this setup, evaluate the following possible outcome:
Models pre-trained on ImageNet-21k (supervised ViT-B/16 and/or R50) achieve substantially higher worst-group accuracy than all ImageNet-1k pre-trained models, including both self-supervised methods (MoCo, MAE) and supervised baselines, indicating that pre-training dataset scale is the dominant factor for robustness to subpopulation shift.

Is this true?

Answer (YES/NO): NO